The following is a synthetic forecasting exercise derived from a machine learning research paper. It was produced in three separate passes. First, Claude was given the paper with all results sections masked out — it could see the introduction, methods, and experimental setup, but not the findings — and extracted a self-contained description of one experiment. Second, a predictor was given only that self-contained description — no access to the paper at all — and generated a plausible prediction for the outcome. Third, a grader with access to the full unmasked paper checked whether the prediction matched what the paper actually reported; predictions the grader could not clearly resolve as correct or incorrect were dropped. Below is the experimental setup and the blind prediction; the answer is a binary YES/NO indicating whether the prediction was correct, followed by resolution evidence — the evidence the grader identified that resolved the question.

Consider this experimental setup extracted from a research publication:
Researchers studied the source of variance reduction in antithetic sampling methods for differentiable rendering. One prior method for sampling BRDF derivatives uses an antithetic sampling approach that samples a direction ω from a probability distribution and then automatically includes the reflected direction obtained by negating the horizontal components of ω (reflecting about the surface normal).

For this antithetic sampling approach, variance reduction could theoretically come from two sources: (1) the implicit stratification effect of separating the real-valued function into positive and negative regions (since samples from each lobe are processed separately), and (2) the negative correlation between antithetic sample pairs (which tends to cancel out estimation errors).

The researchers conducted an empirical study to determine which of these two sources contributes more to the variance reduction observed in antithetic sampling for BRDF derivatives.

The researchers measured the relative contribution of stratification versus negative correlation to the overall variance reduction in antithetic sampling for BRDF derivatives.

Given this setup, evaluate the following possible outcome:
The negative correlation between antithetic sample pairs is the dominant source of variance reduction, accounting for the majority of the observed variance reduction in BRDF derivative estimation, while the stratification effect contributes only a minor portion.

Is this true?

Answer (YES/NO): NO